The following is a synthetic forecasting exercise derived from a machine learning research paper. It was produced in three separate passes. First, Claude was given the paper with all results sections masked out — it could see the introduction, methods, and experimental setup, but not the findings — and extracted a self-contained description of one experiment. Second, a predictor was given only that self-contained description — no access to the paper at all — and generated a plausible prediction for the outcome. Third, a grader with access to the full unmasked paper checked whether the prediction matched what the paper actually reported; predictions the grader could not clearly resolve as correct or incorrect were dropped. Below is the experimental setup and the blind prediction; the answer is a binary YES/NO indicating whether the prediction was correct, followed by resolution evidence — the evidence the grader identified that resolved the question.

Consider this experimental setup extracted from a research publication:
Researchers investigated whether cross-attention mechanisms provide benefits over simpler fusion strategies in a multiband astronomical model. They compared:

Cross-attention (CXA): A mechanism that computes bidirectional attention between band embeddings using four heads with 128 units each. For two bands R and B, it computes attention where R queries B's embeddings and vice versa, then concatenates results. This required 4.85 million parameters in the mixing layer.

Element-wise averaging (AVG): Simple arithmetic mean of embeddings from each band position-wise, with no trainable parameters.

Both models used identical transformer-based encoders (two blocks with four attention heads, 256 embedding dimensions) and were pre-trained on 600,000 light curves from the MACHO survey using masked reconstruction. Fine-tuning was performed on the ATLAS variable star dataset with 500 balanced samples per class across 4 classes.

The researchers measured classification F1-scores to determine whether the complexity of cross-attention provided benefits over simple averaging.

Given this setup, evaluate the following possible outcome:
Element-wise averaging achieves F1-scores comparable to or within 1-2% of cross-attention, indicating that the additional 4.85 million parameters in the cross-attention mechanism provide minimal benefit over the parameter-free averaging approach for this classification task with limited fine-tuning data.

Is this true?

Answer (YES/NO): NO